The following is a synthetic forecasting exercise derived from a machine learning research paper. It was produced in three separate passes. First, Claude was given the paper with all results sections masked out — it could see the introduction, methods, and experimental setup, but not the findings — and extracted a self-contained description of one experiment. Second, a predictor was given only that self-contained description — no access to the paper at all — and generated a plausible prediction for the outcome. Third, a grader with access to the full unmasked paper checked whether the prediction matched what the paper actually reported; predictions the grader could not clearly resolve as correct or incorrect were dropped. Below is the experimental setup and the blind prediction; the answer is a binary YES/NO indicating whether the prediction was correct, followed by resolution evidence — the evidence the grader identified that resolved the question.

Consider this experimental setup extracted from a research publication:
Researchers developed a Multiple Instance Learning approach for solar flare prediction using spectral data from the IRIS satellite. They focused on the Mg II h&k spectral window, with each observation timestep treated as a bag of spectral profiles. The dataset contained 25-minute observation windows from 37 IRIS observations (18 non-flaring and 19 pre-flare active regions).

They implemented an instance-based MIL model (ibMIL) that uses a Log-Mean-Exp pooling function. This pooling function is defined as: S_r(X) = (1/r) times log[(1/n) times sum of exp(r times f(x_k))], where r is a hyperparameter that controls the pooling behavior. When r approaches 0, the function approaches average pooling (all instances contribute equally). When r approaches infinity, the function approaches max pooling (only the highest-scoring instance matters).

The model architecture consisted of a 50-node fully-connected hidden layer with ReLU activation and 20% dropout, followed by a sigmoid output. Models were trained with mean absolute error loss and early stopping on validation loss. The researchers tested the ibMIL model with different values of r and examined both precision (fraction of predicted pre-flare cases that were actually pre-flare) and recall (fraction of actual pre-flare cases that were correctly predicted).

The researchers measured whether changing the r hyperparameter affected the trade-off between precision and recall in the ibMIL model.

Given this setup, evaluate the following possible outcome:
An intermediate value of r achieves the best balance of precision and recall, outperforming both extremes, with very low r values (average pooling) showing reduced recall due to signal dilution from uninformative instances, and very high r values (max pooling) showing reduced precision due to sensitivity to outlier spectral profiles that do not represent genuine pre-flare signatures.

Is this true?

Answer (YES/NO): NO